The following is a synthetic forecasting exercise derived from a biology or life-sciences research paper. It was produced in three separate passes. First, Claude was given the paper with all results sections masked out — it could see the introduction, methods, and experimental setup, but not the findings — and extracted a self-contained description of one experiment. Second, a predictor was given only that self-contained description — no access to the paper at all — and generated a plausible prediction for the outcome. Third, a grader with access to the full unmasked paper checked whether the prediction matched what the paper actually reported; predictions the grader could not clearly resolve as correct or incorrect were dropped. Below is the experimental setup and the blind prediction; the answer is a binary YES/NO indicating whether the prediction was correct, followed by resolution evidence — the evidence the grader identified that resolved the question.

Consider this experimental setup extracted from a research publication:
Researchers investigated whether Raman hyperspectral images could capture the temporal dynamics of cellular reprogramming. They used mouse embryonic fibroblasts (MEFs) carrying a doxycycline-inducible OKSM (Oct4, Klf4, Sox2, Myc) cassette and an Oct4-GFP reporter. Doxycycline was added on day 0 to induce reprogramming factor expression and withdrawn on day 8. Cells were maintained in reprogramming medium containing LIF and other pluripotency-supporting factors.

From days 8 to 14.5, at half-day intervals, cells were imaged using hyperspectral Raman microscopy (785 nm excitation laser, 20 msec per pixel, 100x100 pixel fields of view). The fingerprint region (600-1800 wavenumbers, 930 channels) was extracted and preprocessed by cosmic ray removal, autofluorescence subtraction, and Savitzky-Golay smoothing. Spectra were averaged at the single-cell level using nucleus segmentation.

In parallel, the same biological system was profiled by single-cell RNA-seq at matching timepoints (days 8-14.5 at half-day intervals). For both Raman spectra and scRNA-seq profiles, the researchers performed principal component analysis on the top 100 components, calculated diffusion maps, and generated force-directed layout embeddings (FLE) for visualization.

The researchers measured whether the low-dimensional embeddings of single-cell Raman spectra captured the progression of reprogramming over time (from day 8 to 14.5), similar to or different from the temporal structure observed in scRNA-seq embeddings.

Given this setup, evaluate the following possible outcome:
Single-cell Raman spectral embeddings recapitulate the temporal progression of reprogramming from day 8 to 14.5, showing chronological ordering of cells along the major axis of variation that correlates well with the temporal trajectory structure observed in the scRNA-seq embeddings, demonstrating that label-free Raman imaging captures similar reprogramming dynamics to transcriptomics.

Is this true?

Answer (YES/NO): YES